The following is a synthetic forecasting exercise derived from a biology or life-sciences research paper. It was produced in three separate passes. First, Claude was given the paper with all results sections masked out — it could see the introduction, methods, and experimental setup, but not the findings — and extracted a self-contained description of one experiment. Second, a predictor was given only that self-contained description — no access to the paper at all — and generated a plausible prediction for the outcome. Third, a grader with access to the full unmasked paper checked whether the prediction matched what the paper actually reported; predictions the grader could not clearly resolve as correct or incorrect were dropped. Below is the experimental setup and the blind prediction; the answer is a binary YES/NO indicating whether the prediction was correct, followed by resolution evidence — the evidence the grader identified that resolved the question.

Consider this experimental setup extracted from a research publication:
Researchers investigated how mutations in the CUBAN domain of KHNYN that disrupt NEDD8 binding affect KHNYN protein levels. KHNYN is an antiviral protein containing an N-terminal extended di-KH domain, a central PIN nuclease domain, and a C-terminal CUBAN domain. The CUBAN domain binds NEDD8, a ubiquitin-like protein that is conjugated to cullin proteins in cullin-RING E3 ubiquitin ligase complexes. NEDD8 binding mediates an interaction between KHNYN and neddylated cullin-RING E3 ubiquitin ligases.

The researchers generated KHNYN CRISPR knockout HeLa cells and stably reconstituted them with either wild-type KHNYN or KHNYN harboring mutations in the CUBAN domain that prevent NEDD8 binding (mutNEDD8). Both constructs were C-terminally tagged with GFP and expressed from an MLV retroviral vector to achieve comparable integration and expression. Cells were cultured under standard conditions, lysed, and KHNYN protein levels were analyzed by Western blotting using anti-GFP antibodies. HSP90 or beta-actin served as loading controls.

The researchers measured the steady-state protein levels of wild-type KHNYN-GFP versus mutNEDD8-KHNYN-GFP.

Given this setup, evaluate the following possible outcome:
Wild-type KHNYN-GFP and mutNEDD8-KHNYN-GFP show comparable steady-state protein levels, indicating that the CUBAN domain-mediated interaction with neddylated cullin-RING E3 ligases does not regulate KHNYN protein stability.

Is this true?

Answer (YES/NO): NO